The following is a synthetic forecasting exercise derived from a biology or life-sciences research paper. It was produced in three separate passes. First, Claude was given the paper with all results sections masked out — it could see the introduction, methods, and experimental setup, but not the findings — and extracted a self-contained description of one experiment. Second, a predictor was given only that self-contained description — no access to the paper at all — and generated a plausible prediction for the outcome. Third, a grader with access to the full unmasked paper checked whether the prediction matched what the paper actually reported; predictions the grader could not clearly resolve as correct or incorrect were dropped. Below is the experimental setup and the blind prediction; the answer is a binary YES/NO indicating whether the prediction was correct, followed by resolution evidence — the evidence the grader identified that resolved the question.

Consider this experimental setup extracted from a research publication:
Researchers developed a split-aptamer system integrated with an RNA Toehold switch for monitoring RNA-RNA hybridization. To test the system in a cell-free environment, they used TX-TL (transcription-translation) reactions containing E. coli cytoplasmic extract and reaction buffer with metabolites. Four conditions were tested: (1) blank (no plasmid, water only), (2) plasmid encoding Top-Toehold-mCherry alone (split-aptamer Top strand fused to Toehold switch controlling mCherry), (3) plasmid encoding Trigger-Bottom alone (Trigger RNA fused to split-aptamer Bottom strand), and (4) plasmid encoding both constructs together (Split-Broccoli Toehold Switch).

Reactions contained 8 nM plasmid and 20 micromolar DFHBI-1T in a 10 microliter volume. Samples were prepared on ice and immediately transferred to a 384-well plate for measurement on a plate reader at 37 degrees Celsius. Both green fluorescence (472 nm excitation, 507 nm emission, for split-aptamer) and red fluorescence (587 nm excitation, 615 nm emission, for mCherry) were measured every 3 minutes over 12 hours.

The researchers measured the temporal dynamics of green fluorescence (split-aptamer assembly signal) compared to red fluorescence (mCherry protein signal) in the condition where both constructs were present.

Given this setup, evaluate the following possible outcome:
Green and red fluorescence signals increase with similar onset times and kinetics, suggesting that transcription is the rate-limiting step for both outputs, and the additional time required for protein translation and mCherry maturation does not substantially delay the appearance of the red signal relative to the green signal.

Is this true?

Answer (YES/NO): NO